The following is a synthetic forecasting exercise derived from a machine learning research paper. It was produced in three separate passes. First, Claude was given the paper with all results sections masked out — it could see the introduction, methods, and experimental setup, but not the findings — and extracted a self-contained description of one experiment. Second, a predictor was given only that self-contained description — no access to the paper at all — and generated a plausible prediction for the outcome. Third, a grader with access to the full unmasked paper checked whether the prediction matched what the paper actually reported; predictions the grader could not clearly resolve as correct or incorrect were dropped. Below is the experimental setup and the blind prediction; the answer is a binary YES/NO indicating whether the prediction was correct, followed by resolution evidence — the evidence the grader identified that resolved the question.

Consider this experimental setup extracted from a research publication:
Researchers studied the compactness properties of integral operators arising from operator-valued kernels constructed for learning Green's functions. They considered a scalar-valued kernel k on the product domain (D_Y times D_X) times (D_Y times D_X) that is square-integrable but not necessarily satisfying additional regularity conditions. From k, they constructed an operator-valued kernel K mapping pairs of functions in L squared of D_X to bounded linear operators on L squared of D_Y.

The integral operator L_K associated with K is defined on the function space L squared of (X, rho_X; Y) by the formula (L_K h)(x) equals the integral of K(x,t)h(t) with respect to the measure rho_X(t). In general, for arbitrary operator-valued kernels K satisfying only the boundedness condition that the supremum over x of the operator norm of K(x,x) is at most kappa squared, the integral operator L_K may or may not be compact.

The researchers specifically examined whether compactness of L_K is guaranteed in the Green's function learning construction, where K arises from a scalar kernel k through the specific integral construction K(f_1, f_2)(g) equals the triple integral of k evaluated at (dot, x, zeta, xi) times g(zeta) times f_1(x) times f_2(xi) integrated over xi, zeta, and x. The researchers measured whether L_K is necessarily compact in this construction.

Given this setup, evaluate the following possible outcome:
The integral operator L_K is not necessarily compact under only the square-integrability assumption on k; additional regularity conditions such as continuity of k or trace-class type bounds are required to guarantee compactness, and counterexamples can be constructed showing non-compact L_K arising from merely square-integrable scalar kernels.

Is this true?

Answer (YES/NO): NO